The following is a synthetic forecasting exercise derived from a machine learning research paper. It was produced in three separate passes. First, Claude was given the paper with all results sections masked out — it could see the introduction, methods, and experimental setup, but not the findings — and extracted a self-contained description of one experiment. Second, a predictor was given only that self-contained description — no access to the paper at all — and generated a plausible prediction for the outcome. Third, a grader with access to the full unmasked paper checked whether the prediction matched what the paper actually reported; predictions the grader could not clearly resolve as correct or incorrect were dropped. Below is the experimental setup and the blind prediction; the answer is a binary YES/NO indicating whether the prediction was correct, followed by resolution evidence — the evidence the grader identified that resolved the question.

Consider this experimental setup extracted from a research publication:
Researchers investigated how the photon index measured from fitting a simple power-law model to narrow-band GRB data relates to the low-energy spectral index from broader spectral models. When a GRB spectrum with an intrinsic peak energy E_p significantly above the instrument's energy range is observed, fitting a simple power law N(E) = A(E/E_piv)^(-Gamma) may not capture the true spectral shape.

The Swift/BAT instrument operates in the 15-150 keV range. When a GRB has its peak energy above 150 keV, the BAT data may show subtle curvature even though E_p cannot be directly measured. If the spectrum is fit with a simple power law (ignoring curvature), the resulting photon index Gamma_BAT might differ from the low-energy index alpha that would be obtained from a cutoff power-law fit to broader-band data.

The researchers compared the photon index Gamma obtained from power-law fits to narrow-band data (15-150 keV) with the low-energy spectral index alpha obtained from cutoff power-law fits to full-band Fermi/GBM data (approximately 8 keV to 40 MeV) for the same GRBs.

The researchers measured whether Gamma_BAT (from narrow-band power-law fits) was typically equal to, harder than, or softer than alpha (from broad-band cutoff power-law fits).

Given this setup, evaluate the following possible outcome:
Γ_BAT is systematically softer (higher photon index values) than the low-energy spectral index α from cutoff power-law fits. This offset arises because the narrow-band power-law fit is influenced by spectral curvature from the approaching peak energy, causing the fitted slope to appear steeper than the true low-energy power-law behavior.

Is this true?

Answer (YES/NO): YES